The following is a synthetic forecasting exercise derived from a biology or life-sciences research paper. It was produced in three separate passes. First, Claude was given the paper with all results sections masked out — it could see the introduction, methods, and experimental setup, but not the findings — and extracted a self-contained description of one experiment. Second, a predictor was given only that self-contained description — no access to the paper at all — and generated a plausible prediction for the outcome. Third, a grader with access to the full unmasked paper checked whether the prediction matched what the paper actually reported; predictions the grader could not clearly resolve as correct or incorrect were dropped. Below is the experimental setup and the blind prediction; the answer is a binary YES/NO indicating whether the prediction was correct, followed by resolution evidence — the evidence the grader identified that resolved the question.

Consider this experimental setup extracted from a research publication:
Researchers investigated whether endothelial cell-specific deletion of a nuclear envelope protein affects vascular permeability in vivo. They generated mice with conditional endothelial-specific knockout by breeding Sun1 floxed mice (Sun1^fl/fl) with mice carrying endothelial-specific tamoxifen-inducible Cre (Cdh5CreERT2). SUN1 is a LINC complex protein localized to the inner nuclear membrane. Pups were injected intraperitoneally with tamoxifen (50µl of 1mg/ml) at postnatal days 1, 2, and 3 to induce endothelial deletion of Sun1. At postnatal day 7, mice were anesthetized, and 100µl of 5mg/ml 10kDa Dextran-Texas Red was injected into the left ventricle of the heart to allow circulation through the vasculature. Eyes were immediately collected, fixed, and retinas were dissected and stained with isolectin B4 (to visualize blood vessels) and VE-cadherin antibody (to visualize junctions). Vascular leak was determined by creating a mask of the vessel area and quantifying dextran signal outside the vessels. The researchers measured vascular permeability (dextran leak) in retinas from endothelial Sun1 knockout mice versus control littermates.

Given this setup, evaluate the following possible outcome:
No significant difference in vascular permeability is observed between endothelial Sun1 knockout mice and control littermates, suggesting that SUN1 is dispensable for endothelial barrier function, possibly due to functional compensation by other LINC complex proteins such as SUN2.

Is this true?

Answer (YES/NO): NO